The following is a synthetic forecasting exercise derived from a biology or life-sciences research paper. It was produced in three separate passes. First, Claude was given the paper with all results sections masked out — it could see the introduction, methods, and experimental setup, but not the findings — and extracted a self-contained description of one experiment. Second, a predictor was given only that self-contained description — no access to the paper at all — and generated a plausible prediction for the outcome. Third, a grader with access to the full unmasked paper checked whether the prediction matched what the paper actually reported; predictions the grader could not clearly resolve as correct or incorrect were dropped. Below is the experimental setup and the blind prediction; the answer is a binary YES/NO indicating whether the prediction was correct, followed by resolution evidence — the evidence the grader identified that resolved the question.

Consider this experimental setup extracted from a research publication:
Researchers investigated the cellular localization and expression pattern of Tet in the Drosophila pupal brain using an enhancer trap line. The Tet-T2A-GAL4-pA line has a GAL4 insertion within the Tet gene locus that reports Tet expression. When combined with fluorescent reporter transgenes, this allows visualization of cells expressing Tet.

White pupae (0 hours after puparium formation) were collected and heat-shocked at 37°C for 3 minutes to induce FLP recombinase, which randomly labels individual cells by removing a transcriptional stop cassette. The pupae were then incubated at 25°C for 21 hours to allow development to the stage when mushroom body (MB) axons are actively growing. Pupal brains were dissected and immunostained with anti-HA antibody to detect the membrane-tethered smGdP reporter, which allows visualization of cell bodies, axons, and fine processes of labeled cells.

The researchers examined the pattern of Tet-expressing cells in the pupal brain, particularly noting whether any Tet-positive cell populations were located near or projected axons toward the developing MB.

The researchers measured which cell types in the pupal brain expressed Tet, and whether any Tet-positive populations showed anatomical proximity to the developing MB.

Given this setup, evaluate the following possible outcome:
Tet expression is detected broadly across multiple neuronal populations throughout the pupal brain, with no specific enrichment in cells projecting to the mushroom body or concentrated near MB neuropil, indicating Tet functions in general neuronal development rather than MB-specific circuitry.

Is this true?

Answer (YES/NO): NO